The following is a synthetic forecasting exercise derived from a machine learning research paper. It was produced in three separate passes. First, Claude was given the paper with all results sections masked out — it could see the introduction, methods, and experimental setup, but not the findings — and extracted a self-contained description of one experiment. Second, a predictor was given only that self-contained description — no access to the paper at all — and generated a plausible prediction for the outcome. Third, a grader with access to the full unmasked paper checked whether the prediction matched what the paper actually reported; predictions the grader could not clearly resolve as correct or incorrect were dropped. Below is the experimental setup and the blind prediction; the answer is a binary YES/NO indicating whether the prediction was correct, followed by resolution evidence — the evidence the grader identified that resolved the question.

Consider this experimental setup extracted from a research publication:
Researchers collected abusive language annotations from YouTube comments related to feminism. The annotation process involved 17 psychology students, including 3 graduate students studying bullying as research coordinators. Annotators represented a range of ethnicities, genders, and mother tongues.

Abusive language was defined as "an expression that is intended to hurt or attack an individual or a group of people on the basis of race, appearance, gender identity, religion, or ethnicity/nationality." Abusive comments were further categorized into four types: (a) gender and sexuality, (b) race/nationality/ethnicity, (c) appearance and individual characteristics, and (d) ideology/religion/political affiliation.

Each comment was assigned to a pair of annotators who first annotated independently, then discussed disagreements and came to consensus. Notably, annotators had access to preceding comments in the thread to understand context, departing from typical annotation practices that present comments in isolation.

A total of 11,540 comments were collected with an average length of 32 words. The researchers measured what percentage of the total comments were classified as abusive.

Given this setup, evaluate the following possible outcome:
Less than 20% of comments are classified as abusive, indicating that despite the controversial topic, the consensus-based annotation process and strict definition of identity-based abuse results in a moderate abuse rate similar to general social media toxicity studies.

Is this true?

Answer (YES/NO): NO